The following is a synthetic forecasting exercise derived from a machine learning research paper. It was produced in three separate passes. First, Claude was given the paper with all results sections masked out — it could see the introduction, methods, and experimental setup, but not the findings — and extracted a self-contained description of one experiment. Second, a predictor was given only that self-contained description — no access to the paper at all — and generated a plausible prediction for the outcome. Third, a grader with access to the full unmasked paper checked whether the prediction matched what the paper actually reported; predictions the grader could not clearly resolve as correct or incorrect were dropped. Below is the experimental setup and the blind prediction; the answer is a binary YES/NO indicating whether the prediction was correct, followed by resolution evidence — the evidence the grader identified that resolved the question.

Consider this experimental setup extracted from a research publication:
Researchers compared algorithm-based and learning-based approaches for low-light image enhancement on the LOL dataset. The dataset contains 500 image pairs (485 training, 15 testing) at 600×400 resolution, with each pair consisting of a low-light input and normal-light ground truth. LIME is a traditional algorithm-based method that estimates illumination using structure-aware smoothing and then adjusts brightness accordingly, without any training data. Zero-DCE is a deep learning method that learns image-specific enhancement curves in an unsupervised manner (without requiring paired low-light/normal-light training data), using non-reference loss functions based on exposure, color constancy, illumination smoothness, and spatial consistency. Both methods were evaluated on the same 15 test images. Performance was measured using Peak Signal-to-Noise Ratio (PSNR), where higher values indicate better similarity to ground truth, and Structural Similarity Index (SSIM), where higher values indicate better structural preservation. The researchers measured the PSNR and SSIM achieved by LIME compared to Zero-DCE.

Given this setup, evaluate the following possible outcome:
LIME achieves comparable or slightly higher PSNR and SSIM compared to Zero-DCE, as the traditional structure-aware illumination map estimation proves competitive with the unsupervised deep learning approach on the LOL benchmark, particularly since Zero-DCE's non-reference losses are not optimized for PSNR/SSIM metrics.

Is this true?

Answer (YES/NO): NO